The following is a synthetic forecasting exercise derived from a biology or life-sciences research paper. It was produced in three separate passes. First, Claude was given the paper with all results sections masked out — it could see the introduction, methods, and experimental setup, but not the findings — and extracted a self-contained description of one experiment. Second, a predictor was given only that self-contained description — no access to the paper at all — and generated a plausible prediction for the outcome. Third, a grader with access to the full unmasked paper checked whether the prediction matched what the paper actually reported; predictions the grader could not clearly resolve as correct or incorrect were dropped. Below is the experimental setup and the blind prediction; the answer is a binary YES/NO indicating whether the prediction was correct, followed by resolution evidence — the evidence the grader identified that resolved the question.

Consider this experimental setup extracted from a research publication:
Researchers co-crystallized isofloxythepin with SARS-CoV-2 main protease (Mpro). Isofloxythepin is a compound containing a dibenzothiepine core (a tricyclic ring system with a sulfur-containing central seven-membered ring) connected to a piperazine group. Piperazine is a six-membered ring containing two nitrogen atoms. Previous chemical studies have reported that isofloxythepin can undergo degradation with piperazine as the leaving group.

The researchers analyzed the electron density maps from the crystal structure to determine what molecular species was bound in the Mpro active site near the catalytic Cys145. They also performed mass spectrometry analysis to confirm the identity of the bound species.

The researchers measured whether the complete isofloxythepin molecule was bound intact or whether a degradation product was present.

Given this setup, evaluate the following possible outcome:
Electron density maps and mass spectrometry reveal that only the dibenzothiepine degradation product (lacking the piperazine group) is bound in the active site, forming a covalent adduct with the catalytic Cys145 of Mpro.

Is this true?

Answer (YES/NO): YES